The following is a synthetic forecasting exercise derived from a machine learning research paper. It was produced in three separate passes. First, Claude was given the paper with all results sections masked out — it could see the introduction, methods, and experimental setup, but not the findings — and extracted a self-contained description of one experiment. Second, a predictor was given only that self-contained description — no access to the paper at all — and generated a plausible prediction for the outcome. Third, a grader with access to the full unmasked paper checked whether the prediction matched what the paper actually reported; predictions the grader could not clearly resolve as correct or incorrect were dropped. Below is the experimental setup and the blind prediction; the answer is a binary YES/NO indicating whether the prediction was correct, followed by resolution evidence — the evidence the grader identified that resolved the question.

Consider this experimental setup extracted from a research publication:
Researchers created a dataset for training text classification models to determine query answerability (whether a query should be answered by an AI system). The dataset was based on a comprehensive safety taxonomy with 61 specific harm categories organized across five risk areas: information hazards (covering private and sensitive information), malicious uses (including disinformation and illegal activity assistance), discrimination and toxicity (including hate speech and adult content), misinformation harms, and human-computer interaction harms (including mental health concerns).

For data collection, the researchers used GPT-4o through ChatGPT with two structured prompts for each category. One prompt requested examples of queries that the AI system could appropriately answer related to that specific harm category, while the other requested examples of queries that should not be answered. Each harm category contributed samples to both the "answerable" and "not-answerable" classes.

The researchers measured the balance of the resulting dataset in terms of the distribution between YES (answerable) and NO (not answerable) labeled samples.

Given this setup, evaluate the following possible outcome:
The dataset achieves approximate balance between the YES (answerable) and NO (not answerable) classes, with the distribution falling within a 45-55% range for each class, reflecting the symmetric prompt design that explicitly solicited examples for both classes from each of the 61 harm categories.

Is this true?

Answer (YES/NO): YES